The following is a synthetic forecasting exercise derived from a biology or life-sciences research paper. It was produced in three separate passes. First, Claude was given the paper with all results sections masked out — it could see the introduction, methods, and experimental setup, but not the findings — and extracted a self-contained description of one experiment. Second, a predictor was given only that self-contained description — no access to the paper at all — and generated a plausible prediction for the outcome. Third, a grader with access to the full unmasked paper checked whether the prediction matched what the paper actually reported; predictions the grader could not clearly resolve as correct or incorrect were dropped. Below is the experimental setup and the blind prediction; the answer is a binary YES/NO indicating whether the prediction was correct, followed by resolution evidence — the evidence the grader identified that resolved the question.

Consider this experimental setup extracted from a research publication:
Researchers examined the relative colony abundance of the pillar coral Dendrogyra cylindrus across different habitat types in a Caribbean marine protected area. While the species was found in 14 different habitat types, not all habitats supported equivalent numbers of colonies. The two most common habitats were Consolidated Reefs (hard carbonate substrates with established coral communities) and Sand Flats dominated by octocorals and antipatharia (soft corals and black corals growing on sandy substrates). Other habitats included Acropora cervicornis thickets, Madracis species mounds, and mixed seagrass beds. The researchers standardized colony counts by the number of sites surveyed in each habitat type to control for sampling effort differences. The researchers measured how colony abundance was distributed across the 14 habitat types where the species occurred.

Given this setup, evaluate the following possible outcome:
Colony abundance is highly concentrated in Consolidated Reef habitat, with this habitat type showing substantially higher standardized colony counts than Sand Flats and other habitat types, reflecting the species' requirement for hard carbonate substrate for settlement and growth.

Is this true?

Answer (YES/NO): NO